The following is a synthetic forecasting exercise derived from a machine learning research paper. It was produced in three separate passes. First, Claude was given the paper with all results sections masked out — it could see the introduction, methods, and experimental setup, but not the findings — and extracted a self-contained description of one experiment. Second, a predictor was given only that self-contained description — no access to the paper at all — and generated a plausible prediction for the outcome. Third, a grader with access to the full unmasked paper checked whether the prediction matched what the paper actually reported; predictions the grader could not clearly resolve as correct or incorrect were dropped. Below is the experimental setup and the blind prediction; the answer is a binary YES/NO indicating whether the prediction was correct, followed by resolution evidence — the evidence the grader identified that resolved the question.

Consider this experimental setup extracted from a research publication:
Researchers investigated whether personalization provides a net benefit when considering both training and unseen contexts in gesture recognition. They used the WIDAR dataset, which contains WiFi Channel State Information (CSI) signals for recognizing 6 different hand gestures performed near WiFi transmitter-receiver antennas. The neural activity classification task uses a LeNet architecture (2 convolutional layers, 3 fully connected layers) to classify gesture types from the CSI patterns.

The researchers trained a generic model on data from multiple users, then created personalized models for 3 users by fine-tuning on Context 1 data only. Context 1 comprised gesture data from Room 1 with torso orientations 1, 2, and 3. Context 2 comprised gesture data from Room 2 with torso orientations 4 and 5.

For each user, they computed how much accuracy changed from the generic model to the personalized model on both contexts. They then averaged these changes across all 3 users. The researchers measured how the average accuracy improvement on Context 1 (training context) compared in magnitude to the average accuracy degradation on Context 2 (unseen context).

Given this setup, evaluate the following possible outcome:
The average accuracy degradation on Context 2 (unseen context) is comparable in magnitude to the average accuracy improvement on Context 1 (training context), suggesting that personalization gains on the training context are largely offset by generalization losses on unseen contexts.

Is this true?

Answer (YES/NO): YES